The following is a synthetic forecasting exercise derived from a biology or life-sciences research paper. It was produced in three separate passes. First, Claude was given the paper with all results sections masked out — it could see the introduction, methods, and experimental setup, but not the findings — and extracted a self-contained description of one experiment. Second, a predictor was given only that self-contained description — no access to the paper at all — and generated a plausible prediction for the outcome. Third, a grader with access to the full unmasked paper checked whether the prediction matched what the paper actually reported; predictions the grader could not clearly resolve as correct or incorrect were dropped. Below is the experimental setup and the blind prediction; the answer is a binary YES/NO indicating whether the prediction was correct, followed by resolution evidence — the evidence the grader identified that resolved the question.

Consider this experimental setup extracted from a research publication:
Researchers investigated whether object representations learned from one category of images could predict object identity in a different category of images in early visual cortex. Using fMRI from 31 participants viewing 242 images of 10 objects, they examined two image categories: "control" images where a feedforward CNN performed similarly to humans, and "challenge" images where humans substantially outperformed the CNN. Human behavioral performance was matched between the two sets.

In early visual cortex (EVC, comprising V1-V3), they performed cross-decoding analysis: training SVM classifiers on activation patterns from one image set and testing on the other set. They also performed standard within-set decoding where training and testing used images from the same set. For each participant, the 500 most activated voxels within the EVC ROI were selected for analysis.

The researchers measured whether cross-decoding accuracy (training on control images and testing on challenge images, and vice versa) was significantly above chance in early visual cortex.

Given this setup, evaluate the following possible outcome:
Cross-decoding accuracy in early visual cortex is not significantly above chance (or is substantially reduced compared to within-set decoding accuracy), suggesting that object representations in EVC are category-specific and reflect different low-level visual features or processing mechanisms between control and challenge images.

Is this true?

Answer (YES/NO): YES